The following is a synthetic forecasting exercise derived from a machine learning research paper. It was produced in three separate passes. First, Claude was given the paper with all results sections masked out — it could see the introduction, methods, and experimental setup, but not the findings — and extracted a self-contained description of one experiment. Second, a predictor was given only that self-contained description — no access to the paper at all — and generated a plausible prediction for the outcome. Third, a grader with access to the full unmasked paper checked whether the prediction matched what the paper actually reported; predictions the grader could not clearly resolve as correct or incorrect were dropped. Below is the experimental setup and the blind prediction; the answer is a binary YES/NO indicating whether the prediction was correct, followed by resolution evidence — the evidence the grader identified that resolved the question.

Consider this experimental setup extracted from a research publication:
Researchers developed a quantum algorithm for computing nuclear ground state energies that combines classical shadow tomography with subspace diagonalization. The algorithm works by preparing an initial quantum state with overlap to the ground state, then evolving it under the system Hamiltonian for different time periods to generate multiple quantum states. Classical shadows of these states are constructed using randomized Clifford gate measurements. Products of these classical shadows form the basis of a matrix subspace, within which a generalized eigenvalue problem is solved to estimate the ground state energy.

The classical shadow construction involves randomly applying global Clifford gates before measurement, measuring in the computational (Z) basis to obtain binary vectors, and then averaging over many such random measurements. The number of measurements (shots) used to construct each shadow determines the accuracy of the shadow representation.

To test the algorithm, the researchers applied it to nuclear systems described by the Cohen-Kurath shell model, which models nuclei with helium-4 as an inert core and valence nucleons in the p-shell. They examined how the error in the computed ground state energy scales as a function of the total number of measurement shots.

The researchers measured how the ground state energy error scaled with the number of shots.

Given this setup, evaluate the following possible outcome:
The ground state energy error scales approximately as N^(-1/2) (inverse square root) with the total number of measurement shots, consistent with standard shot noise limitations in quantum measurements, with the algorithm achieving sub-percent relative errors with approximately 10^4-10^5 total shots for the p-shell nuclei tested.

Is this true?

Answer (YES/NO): NO